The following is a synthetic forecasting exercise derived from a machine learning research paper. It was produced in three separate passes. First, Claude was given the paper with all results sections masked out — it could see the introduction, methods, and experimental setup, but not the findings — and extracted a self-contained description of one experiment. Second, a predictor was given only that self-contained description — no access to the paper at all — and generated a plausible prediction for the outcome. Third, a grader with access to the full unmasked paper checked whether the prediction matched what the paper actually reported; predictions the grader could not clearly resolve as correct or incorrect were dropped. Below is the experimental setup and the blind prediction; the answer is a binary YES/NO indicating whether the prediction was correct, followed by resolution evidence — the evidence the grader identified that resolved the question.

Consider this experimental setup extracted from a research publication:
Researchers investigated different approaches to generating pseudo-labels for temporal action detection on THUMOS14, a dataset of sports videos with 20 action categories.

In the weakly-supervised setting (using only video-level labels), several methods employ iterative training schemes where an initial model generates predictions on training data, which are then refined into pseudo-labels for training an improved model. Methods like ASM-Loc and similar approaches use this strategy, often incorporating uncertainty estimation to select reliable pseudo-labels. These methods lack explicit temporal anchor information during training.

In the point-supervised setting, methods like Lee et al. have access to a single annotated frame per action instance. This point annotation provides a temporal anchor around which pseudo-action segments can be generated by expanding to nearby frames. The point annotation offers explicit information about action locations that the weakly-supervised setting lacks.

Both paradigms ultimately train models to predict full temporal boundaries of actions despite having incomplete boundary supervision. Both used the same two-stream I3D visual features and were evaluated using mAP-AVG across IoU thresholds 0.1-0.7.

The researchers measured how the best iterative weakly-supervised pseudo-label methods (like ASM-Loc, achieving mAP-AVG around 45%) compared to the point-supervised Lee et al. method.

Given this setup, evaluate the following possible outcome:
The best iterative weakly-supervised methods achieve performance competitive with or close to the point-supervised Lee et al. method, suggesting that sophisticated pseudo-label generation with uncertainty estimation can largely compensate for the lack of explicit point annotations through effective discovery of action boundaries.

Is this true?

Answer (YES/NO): NO